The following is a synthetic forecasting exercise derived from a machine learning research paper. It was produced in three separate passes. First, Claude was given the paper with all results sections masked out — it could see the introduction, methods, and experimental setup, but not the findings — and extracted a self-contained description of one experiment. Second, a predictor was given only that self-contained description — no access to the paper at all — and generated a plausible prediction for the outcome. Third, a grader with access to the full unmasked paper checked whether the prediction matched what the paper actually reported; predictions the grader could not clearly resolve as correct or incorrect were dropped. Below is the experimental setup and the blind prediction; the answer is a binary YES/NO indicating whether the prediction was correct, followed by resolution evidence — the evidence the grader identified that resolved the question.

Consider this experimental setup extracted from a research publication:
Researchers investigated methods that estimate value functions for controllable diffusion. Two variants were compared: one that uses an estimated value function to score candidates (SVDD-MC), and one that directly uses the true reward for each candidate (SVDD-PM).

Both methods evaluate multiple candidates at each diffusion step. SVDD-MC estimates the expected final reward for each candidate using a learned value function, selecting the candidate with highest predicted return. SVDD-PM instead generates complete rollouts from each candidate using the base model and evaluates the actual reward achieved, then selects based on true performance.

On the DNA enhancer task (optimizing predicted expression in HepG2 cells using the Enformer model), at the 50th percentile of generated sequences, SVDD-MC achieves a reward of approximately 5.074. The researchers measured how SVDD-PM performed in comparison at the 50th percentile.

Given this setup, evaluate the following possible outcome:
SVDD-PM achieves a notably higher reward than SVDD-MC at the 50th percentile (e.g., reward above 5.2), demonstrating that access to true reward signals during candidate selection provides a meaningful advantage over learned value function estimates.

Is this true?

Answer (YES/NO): YES